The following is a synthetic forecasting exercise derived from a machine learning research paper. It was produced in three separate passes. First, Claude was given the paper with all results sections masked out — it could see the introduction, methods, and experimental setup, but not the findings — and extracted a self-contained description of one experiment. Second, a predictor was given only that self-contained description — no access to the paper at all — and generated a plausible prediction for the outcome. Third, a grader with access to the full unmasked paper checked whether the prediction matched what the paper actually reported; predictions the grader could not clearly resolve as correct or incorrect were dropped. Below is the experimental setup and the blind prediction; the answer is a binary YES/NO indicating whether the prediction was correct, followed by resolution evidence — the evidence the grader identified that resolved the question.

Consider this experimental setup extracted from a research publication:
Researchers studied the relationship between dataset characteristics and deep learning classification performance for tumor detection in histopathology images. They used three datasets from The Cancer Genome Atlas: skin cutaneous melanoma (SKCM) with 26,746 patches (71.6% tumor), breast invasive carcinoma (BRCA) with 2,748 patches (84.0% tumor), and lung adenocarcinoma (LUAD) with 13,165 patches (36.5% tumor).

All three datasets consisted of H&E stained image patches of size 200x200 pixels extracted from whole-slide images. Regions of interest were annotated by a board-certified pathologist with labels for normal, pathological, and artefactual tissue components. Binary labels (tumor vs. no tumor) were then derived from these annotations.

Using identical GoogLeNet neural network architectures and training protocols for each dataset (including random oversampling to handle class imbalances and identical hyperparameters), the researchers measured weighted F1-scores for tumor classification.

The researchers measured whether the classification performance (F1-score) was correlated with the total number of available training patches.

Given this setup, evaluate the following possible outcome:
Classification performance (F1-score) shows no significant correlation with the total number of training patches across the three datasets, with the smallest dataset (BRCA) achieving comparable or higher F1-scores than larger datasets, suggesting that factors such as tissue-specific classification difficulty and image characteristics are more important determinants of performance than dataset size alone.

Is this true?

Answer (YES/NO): YES